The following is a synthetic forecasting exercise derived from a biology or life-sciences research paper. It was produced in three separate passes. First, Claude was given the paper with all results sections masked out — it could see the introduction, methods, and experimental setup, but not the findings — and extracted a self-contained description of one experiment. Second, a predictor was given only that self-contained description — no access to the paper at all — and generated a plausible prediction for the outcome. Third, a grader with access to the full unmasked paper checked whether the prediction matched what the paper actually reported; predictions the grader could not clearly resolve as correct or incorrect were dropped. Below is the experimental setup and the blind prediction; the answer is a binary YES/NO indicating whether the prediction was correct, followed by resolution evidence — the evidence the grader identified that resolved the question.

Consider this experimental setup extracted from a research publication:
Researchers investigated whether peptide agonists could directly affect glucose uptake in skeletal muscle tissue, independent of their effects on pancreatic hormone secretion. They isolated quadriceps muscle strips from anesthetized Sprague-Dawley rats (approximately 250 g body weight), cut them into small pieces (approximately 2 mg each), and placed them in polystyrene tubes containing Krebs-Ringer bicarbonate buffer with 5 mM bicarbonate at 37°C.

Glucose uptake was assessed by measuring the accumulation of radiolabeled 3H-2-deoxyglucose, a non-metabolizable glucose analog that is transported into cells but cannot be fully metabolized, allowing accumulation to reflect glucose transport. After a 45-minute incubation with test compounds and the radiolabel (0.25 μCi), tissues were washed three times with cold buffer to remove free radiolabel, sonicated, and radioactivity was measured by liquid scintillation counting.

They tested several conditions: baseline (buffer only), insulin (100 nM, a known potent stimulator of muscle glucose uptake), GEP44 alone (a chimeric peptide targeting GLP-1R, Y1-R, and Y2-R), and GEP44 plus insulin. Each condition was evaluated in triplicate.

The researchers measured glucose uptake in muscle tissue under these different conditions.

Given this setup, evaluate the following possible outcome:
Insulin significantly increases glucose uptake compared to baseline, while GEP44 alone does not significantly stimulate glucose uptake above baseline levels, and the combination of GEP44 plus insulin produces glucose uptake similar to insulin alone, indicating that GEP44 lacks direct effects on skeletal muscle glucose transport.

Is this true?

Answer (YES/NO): NO